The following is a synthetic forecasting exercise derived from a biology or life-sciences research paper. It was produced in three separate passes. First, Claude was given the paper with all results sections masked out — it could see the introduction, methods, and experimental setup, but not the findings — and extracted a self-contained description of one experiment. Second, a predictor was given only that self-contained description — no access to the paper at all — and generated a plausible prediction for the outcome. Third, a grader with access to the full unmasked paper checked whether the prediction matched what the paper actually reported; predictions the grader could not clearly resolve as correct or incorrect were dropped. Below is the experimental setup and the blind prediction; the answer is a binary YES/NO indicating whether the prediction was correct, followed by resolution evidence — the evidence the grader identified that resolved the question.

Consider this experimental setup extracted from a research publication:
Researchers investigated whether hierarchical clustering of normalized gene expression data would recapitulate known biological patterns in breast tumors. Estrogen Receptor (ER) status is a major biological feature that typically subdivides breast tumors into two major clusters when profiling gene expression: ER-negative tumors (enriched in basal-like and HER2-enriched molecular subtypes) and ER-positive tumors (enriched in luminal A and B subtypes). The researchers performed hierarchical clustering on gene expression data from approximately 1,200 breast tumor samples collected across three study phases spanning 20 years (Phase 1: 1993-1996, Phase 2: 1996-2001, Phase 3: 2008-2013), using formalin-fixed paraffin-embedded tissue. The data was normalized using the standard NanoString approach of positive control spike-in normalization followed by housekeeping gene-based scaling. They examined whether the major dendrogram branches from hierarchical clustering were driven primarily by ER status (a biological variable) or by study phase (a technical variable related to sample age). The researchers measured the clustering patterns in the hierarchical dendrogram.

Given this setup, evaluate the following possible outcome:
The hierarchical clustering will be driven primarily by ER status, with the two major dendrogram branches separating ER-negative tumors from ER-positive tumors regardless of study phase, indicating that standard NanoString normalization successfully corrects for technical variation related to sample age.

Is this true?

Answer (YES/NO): NO